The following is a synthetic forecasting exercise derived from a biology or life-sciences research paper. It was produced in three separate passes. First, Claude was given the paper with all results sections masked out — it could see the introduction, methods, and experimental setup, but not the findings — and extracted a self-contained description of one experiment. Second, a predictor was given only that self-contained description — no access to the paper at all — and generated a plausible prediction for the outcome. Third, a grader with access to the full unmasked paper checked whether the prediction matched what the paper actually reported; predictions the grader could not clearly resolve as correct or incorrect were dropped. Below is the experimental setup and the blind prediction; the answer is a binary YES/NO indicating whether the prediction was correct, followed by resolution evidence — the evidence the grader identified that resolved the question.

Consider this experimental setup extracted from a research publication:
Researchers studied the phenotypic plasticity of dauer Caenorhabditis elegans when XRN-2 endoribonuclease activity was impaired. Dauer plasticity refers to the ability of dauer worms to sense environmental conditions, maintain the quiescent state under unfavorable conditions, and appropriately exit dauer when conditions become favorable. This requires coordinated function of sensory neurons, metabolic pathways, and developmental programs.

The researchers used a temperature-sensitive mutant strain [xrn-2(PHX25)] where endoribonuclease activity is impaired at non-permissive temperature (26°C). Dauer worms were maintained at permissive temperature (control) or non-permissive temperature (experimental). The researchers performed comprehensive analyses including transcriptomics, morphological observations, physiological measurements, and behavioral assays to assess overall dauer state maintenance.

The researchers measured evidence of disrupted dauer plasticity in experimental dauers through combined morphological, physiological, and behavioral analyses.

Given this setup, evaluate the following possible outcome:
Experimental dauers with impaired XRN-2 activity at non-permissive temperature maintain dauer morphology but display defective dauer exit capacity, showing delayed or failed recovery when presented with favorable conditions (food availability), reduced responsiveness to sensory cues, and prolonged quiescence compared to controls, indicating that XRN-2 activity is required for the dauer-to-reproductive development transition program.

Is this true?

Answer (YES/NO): NO